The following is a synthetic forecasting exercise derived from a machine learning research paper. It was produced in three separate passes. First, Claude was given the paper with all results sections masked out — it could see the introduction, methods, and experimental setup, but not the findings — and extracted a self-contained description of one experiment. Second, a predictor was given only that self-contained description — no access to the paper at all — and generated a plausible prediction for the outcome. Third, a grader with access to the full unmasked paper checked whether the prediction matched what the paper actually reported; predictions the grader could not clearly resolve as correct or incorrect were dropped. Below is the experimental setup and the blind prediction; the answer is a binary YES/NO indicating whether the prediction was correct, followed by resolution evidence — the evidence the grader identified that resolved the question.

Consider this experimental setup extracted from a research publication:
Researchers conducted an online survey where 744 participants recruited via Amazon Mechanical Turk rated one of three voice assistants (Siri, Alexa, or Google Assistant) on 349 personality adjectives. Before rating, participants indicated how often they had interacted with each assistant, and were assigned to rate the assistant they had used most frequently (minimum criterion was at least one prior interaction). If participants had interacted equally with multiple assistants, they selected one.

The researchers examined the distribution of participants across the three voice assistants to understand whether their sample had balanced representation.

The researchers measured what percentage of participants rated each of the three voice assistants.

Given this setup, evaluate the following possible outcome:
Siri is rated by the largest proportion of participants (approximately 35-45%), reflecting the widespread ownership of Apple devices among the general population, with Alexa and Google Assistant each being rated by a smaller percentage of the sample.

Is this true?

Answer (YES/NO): NO